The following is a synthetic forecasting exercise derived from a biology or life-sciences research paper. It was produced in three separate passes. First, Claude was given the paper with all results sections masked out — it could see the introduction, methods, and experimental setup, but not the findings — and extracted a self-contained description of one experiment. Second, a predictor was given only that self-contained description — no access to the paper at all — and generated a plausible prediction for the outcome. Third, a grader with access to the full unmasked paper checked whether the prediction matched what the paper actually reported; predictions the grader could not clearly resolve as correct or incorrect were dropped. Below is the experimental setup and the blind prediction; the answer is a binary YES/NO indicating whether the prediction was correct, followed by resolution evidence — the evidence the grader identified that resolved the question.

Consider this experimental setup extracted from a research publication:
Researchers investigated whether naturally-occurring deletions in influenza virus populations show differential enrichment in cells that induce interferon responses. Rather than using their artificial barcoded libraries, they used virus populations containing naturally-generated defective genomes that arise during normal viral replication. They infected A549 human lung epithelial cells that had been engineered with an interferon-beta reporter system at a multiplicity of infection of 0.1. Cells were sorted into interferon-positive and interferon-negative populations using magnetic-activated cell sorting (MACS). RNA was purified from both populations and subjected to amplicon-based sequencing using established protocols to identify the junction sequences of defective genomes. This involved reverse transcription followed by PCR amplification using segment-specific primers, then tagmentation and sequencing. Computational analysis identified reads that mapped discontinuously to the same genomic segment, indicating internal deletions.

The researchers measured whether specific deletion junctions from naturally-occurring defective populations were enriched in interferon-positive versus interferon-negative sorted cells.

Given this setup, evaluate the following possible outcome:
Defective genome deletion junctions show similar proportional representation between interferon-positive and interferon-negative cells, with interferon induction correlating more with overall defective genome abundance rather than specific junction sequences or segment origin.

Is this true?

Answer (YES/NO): NO